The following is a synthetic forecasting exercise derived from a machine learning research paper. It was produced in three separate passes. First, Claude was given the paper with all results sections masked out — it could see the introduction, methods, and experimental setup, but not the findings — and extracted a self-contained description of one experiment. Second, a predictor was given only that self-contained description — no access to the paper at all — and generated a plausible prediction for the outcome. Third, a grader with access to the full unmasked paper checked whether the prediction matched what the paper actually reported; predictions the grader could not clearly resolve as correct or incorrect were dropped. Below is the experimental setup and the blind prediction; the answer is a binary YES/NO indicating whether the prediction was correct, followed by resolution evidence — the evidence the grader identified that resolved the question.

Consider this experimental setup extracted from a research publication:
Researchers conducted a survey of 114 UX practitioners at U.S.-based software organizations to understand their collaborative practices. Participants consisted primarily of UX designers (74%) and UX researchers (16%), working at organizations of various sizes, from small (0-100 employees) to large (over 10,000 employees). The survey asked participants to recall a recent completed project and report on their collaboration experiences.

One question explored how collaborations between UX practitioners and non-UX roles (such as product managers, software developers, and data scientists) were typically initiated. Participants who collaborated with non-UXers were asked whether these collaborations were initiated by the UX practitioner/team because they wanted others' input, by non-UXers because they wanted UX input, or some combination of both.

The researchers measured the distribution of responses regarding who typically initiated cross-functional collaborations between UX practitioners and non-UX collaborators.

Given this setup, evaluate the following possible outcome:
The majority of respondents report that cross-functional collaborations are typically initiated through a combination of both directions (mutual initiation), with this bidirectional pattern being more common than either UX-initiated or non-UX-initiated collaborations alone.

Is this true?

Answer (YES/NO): NO